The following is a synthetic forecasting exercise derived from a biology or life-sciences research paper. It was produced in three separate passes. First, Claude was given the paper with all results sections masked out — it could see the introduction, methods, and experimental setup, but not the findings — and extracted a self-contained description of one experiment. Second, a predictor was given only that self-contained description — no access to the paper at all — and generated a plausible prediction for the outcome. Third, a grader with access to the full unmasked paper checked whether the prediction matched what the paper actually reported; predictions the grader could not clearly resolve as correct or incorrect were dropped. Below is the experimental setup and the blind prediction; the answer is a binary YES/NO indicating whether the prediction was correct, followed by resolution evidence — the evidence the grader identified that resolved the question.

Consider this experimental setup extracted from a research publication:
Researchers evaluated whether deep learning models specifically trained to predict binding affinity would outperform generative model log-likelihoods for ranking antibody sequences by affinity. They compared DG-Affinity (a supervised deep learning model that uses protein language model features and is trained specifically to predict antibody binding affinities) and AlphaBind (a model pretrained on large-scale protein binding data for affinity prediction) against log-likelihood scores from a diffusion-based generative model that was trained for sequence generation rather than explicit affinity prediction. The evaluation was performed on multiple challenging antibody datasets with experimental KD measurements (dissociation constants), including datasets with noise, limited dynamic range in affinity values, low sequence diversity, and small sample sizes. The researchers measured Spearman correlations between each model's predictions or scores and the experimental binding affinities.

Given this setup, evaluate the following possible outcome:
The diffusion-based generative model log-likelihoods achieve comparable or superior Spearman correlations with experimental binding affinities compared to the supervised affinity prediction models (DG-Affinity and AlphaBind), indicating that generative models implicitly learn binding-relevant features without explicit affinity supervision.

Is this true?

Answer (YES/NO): YES